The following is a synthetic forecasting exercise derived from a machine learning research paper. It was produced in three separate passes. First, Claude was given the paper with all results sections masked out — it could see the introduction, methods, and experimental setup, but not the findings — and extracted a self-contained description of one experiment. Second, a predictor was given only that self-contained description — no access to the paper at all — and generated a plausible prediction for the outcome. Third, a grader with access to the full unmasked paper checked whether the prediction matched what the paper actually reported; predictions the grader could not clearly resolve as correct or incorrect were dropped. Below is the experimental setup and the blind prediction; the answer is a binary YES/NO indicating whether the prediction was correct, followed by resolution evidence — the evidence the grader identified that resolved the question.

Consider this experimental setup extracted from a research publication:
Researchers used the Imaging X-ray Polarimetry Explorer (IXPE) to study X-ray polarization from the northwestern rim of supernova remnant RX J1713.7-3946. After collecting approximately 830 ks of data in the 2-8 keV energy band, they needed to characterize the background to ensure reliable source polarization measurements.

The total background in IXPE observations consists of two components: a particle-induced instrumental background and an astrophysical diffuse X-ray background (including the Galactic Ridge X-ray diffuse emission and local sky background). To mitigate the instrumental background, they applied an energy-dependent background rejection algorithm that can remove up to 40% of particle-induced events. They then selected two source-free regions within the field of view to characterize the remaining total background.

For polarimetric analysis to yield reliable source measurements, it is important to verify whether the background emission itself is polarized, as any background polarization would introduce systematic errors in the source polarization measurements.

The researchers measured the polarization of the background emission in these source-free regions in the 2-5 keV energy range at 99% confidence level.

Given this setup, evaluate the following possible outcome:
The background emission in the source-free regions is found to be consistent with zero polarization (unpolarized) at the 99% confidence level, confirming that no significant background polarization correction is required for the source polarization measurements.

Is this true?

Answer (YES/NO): YES